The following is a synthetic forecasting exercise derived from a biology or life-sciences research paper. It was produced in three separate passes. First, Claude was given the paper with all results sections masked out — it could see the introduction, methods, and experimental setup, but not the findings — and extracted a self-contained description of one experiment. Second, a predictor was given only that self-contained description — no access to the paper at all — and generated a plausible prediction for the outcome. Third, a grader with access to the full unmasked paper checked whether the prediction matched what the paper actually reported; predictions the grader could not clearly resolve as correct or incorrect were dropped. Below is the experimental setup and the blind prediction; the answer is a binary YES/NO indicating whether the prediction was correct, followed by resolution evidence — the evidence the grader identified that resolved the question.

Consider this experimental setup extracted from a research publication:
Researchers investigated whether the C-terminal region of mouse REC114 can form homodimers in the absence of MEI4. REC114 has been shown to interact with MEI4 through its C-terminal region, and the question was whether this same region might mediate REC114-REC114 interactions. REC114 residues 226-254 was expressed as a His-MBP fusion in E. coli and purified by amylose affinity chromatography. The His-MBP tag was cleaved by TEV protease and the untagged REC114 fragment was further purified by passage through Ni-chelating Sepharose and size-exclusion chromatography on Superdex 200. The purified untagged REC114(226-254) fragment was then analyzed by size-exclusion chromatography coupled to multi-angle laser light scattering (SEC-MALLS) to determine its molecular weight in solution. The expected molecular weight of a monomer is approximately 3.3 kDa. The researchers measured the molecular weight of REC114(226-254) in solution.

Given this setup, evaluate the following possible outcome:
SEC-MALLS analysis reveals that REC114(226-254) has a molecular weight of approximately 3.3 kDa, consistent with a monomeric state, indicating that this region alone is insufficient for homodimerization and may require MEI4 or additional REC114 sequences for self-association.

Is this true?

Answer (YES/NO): NO